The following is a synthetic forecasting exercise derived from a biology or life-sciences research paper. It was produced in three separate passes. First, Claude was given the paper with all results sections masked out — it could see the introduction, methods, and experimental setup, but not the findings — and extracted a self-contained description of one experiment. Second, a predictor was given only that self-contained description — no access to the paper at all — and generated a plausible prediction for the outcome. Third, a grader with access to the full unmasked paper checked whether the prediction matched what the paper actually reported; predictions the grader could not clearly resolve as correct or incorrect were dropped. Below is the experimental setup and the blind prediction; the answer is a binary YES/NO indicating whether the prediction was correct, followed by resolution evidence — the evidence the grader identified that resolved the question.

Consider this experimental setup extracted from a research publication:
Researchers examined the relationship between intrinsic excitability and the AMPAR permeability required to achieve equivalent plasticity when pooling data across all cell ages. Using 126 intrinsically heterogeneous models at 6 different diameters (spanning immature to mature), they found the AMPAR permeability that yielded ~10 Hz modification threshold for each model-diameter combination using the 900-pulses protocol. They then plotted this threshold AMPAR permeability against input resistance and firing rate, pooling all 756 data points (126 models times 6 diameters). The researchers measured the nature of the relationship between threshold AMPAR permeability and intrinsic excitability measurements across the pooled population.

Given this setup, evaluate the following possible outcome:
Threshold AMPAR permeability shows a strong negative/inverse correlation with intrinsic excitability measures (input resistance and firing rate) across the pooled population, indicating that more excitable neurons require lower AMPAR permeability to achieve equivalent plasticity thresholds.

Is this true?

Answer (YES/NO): YES